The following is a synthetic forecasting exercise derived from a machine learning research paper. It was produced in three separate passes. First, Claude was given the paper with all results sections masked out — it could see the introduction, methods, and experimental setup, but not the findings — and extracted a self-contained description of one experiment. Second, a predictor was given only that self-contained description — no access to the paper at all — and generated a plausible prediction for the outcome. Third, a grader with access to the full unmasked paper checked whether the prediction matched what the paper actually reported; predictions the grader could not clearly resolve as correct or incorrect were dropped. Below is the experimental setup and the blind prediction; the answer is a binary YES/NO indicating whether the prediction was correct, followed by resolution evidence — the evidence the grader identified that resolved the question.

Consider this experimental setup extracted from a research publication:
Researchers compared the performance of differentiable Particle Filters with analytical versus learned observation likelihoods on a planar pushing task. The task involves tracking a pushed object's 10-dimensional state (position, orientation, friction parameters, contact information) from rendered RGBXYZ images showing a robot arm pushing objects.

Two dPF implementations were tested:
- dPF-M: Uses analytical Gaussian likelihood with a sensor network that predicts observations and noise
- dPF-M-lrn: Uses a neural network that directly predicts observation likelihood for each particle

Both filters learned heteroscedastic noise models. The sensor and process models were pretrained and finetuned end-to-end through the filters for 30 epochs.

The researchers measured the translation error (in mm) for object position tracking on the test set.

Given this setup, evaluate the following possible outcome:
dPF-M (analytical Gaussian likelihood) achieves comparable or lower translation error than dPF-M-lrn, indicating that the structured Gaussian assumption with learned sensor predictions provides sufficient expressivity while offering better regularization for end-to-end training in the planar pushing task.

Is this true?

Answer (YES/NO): YES